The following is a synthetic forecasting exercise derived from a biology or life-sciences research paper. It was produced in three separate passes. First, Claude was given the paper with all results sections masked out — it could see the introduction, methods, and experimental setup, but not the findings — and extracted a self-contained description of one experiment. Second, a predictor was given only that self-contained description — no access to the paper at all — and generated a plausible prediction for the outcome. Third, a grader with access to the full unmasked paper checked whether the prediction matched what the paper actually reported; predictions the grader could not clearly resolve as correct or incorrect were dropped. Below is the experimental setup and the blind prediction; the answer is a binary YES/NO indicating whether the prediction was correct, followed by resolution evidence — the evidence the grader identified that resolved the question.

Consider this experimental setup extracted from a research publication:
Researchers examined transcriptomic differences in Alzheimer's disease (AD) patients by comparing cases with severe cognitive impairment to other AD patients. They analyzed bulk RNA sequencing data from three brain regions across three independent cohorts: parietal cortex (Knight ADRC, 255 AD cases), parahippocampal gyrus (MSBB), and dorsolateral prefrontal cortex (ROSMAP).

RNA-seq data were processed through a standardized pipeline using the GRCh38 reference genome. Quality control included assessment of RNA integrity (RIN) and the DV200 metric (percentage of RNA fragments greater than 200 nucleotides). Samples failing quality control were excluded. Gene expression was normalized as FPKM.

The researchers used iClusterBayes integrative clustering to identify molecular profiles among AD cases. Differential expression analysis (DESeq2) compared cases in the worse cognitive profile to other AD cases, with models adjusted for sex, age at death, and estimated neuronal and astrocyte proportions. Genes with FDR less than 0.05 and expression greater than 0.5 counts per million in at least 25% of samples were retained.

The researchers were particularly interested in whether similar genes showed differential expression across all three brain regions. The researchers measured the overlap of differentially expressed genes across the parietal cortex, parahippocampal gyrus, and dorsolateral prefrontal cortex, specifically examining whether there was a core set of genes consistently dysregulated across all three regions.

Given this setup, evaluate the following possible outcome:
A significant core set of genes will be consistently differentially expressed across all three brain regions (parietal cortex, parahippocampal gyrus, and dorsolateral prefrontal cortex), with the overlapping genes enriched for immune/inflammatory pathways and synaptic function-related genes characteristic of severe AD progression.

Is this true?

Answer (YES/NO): NO